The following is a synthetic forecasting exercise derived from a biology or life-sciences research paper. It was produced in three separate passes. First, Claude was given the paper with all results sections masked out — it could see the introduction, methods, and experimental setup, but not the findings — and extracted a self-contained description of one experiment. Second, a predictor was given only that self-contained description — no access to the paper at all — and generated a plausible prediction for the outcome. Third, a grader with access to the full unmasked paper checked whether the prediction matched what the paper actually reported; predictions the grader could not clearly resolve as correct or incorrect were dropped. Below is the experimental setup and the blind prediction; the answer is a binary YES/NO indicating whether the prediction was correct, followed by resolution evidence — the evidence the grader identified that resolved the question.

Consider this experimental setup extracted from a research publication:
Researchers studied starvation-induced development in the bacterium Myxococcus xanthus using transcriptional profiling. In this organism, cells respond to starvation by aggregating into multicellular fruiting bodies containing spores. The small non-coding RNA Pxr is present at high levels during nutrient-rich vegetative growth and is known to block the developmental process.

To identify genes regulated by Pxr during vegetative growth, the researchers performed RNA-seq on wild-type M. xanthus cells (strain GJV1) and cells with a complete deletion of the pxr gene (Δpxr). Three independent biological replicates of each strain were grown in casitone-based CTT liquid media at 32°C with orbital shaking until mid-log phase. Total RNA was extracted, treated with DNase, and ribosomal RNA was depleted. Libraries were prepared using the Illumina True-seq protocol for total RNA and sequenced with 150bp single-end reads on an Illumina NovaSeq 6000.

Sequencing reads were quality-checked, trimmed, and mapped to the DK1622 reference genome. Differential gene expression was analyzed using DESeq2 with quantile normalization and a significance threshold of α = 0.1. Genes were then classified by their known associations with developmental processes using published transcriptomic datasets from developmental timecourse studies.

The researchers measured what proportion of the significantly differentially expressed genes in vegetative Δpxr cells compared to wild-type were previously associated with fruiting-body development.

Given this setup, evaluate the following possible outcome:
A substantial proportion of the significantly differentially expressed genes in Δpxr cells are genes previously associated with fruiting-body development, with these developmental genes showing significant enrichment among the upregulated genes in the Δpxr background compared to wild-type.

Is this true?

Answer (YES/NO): YES